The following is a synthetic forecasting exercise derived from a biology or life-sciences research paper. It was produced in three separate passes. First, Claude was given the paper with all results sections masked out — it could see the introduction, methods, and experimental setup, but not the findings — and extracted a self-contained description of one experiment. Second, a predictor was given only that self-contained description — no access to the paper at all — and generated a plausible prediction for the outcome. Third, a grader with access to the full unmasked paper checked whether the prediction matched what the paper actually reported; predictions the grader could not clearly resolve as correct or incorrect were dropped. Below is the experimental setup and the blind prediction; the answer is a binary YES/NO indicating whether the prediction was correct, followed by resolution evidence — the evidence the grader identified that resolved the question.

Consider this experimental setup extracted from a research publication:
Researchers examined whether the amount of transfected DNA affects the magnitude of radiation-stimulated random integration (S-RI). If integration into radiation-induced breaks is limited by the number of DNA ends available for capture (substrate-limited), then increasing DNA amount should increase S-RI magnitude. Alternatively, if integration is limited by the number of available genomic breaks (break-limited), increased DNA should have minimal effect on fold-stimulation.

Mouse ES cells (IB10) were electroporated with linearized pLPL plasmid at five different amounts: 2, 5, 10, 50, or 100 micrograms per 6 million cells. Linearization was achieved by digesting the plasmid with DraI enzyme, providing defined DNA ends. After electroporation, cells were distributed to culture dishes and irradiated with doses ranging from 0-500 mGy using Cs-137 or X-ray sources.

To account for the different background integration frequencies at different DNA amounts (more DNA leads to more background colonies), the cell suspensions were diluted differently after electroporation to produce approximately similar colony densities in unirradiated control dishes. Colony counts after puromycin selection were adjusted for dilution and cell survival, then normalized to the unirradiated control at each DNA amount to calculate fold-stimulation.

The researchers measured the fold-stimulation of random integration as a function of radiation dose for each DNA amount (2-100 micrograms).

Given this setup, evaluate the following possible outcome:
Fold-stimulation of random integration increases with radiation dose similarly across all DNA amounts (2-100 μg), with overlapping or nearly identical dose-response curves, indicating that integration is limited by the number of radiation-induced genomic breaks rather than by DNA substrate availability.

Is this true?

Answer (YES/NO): NO